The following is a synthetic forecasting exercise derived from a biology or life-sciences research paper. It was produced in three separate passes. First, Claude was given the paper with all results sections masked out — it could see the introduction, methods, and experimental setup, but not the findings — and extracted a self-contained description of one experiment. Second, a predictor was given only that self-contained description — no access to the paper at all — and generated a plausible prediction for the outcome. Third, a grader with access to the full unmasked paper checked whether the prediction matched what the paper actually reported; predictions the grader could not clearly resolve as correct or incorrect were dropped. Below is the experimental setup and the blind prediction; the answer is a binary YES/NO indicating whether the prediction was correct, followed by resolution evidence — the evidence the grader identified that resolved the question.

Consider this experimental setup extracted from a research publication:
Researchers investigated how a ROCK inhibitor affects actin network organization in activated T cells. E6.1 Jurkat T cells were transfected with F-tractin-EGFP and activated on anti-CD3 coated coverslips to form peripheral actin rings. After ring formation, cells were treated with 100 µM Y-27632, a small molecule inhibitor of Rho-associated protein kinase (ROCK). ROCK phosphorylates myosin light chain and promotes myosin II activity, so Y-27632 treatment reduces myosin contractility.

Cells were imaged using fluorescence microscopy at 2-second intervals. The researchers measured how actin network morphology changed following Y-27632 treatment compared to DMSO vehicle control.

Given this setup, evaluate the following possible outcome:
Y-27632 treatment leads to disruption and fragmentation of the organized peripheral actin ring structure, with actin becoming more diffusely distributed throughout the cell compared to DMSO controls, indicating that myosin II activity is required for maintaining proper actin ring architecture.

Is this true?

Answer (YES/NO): YES